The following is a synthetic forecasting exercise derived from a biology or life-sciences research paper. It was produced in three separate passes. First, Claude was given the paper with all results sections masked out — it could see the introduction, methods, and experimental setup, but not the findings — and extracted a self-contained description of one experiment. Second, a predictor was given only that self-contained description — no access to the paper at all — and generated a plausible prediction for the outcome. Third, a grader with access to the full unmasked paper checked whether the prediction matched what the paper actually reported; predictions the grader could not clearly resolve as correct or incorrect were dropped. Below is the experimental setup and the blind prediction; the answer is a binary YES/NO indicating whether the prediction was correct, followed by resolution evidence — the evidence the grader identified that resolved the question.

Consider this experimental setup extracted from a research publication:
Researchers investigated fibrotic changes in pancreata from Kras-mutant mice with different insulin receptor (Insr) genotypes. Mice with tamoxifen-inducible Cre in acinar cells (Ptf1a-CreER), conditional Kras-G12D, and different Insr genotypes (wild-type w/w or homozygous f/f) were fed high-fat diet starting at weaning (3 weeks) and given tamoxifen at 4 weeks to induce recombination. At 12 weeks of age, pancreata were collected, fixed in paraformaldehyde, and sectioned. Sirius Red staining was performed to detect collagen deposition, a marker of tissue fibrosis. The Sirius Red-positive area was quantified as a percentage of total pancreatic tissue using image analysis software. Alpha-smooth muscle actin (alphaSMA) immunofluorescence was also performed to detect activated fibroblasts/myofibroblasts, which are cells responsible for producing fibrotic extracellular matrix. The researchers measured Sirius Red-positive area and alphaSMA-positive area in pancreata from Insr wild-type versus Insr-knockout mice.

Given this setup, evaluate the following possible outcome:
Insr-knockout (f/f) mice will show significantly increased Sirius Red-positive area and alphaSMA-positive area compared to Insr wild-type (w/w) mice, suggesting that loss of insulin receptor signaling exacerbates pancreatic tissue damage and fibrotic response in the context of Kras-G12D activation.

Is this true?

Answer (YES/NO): NO